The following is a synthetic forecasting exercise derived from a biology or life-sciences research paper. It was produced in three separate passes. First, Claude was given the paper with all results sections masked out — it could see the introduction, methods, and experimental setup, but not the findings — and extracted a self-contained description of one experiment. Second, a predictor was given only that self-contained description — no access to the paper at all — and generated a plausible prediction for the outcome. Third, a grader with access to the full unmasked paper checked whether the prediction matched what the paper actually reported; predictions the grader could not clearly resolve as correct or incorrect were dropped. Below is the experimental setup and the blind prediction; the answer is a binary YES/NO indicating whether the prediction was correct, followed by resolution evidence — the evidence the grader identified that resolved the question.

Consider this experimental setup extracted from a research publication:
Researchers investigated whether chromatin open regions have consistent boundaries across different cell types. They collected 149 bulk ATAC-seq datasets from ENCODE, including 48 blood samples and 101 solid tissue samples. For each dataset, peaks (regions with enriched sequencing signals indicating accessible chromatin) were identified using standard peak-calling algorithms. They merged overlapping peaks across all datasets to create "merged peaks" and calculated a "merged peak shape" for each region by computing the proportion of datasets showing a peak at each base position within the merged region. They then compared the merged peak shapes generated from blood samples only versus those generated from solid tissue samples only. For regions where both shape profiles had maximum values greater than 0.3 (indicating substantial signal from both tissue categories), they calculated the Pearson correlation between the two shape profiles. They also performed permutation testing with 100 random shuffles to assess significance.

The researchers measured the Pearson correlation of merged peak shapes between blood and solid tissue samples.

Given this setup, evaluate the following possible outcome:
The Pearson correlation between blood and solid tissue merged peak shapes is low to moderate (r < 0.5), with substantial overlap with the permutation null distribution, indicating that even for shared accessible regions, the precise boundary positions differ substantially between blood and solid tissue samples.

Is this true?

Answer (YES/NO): NO